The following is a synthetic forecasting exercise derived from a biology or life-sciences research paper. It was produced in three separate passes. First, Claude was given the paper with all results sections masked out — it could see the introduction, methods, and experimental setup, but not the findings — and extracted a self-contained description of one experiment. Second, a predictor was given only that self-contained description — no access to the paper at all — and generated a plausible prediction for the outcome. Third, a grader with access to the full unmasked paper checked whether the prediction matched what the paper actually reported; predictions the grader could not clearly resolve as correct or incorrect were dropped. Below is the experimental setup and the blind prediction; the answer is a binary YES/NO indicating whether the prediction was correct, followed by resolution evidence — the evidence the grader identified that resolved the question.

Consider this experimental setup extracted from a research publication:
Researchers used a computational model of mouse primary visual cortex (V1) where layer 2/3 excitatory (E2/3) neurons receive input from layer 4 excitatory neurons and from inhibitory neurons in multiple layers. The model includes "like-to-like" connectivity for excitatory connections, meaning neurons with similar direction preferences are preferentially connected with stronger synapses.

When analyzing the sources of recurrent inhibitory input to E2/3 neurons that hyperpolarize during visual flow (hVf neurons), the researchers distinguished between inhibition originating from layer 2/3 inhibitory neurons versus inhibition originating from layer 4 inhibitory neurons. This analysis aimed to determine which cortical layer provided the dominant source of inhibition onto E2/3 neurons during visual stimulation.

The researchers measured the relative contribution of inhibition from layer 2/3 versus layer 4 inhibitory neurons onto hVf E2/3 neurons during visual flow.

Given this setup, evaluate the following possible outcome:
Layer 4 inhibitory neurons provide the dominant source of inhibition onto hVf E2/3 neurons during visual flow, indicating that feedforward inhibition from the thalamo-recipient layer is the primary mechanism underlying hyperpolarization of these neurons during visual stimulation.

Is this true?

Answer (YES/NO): NO